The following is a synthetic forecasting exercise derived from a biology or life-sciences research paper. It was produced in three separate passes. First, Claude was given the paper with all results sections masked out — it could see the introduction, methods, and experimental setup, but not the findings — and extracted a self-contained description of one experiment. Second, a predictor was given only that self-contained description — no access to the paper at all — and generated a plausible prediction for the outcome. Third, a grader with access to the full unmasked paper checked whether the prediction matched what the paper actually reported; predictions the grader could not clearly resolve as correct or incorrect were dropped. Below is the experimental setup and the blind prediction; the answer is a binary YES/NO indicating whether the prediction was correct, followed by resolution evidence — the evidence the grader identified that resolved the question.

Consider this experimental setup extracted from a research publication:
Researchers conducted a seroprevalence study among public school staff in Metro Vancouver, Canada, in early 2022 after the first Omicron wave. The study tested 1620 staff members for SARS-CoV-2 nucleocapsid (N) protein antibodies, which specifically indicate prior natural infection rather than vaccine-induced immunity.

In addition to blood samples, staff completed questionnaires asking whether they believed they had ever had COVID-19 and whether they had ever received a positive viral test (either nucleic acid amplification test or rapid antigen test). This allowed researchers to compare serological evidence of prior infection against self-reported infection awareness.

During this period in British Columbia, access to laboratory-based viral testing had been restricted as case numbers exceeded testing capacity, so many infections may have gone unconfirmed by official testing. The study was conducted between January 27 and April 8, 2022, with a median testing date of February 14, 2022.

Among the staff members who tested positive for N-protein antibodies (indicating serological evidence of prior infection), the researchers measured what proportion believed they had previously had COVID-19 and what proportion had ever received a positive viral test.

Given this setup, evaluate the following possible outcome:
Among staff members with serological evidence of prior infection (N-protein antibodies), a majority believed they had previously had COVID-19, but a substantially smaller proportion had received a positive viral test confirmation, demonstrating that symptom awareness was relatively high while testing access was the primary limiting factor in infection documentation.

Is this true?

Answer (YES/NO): YES